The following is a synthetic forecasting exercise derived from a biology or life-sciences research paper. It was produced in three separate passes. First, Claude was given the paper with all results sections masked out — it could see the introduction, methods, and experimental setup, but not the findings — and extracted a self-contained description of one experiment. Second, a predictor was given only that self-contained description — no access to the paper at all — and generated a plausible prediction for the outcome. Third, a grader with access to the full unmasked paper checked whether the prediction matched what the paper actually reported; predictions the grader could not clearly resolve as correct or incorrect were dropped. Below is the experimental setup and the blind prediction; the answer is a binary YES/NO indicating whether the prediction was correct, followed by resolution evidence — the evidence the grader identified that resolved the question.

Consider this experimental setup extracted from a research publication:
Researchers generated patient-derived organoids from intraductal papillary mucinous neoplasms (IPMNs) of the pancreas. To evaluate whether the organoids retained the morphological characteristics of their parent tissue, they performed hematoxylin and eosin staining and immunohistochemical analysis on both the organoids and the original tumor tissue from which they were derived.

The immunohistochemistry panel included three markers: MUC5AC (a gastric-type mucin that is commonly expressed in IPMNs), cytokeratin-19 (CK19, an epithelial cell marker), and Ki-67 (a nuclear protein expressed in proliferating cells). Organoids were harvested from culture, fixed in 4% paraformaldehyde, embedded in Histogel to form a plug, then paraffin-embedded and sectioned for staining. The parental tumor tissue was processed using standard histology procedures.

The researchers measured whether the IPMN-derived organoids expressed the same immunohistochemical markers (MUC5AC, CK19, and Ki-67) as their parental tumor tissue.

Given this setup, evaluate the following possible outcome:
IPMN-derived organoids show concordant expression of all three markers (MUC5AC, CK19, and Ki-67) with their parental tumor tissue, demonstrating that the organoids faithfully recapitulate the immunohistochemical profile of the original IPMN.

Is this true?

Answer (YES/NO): NO